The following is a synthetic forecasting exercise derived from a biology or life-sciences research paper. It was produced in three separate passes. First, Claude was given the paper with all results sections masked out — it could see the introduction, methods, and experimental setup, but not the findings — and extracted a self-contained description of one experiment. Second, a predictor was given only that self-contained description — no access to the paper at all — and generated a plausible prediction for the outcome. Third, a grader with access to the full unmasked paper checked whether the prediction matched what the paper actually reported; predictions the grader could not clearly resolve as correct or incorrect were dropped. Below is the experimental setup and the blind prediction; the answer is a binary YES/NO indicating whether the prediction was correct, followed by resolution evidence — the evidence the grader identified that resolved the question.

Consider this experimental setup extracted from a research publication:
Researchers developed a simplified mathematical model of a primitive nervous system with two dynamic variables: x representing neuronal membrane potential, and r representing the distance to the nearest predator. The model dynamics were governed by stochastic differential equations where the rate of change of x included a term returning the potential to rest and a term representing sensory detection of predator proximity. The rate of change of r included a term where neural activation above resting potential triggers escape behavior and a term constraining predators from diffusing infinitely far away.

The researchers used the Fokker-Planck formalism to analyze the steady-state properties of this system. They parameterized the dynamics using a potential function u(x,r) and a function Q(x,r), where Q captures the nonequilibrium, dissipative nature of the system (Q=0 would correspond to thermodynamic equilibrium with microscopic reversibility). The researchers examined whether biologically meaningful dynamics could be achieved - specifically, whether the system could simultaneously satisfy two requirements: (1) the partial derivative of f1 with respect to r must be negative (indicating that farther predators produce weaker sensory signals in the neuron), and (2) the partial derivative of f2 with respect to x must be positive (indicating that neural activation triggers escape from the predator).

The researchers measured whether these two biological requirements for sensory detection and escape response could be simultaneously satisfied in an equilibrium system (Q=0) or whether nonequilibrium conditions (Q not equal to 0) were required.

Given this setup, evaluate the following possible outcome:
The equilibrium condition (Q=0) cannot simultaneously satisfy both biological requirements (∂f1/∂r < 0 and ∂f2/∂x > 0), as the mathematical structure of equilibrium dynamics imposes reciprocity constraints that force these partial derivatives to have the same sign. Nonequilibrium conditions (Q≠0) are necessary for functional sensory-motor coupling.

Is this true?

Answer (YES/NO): YES